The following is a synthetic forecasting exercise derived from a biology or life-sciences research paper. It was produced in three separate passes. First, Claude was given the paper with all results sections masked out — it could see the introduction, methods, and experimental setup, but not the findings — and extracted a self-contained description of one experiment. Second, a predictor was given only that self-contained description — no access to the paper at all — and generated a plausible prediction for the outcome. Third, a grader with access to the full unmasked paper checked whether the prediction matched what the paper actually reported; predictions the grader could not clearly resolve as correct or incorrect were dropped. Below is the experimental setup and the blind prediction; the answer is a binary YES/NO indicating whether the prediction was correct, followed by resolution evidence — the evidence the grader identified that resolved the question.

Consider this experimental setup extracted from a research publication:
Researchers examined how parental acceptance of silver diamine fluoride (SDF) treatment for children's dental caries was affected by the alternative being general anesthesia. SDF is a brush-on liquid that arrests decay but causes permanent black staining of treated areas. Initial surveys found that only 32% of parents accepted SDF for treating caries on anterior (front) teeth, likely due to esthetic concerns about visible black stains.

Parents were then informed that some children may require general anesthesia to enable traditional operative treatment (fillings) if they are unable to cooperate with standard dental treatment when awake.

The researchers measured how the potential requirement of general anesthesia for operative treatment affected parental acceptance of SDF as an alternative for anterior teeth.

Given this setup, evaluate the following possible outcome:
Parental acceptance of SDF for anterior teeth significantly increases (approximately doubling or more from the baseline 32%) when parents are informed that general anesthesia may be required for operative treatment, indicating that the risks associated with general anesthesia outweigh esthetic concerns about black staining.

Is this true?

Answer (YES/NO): YES